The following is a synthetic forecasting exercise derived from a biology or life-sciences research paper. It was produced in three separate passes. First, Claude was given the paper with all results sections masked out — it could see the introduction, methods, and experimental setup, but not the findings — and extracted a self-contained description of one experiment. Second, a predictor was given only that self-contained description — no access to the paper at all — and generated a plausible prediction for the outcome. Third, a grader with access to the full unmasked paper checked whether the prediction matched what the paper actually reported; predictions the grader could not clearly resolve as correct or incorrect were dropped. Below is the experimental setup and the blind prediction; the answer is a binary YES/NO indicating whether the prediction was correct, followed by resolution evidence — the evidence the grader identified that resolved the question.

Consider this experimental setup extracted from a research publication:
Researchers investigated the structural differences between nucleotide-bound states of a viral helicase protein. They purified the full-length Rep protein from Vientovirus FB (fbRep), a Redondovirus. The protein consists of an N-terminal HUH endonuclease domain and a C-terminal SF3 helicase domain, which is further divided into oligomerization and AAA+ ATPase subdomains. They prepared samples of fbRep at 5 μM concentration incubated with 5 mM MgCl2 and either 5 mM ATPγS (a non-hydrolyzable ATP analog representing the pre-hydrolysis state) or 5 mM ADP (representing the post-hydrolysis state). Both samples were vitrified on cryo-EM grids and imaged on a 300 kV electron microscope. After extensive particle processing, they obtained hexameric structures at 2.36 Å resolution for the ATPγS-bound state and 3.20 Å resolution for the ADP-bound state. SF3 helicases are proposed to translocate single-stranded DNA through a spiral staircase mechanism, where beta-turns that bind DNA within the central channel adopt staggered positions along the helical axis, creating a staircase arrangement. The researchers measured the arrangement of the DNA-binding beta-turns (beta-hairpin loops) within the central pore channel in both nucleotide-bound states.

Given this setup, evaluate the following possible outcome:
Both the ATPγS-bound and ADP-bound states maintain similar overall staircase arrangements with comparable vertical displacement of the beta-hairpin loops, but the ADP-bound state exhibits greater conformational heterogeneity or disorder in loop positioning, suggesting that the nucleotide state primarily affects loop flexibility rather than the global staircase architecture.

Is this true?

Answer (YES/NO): NO